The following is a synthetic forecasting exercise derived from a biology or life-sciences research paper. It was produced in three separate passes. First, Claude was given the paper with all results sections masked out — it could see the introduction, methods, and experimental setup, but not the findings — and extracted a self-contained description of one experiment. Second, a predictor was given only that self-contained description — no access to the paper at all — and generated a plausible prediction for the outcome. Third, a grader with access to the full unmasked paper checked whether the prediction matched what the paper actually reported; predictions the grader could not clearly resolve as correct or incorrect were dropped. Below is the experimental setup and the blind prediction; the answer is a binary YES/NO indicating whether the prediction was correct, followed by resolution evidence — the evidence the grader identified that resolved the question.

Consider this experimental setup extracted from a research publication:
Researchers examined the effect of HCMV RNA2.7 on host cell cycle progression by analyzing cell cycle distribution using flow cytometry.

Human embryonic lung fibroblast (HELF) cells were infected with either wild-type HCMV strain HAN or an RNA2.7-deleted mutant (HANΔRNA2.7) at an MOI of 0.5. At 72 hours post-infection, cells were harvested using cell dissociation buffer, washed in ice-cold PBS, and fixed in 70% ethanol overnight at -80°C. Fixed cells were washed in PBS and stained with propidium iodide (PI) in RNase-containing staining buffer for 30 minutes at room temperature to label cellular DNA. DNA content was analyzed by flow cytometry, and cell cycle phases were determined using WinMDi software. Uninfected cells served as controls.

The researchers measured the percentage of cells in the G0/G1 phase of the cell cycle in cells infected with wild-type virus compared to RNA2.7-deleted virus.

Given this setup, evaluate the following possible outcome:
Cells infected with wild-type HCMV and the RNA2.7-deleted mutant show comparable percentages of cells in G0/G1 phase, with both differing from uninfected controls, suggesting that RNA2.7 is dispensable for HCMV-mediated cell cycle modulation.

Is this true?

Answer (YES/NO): NO